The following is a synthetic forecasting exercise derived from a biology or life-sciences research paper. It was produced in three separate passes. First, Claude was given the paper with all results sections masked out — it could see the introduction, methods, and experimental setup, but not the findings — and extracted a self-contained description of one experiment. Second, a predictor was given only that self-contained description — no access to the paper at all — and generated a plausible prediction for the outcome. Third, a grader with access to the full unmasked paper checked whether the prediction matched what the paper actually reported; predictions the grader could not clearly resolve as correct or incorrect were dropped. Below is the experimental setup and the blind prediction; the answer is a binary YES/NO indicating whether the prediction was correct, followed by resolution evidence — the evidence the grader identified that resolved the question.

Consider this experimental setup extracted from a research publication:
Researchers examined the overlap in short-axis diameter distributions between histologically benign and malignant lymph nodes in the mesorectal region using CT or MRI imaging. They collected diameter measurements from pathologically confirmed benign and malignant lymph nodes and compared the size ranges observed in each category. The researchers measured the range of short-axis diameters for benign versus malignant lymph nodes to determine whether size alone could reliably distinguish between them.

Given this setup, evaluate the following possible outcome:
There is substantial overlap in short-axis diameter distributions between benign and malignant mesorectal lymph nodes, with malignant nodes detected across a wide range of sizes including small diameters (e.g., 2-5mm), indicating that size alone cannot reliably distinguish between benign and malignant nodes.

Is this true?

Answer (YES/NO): YES